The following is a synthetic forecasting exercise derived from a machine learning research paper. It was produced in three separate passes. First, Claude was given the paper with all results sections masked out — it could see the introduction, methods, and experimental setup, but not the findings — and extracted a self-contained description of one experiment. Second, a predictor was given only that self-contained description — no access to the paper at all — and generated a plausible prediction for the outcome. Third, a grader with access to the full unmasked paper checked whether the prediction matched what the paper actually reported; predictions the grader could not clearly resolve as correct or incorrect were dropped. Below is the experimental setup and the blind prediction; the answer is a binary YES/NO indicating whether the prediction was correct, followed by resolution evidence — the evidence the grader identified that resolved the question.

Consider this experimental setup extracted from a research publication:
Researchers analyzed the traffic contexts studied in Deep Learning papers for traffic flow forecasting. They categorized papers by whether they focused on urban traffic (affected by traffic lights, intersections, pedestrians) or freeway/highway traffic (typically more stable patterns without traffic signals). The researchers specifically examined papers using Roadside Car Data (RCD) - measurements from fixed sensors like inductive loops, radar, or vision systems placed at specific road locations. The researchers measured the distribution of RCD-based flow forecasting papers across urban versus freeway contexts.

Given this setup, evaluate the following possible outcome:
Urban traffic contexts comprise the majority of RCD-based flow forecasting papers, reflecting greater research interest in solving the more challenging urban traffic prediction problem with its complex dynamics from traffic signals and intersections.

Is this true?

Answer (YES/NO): NO